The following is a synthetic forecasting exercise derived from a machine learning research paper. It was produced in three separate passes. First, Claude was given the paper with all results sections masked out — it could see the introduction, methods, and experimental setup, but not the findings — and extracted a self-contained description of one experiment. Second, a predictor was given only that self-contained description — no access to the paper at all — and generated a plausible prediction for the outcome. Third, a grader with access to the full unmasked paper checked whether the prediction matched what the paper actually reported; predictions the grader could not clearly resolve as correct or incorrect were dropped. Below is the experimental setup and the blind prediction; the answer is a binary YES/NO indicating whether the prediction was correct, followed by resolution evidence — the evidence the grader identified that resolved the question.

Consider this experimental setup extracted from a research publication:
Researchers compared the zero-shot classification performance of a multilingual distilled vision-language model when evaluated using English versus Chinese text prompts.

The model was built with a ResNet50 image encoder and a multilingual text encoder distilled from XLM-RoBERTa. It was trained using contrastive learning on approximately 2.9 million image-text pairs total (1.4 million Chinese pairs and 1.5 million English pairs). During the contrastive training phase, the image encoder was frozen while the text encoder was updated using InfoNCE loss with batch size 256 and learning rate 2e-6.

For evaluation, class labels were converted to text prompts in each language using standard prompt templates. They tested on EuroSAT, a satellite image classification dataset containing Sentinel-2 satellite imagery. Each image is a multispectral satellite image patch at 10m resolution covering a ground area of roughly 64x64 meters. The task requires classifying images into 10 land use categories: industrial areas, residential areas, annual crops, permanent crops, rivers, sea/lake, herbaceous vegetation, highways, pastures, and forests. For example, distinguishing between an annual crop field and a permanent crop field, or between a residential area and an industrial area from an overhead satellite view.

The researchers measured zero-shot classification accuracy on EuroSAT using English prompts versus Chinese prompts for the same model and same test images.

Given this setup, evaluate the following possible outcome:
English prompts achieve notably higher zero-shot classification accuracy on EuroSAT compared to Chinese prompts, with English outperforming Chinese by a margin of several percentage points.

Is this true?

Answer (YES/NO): YES